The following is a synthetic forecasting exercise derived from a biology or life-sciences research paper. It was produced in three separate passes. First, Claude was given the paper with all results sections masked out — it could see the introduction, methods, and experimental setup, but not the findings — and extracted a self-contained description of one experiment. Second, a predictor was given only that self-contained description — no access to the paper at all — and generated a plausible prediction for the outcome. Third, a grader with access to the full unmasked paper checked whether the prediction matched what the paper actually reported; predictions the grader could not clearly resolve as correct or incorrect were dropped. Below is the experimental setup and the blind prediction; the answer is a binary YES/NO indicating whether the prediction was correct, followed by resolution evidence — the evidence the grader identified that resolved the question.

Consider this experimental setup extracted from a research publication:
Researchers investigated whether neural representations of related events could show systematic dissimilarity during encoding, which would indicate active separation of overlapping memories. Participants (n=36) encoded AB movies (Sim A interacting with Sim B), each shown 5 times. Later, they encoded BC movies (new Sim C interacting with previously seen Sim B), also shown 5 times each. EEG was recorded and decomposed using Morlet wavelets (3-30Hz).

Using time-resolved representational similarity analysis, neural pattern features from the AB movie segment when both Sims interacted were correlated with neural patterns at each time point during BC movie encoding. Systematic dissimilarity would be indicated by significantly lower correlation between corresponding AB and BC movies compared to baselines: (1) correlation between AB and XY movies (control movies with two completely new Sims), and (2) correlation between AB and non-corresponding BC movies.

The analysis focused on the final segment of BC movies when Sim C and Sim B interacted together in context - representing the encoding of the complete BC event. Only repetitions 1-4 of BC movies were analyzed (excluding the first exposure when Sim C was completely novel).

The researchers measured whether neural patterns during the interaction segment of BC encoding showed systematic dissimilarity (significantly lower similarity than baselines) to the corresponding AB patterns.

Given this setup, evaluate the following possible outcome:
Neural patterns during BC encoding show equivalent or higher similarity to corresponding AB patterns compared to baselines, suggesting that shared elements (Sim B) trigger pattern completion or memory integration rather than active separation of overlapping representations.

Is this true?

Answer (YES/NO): NO